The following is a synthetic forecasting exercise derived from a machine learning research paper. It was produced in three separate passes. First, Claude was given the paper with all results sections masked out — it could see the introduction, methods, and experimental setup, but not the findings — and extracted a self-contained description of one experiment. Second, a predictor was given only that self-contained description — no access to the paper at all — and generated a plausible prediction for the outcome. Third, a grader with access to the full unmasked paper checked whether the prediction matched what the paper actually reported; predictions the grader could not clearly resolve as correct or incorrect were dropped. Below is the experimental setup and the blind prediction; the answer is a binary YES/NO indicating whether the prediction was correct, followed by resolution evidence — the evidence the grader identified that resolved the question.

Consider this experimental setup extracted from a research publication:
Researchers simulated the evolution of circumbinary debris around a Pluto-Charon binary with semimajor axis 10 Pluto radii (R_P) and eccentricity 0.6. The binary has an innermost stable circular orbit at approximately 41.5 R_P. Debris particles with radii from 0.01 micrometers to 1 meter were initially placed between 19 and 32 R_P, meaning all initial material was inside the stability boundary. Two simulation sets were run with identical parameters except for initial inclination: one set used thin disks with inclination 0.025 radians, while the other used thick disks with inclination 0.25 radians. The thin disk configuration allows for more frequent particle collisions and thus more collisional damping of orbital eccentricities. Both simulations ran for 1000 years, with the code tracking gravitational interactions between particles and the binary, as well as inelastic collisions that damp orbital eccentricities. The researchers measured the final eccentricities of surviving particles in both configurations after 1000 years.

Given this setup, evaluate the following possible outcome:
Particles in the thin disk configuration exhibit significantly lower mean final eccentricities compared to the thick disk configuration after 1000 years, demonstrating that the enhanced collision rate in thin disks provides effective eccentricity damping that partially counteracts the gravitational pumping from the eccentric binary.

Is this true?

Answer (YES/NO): NO